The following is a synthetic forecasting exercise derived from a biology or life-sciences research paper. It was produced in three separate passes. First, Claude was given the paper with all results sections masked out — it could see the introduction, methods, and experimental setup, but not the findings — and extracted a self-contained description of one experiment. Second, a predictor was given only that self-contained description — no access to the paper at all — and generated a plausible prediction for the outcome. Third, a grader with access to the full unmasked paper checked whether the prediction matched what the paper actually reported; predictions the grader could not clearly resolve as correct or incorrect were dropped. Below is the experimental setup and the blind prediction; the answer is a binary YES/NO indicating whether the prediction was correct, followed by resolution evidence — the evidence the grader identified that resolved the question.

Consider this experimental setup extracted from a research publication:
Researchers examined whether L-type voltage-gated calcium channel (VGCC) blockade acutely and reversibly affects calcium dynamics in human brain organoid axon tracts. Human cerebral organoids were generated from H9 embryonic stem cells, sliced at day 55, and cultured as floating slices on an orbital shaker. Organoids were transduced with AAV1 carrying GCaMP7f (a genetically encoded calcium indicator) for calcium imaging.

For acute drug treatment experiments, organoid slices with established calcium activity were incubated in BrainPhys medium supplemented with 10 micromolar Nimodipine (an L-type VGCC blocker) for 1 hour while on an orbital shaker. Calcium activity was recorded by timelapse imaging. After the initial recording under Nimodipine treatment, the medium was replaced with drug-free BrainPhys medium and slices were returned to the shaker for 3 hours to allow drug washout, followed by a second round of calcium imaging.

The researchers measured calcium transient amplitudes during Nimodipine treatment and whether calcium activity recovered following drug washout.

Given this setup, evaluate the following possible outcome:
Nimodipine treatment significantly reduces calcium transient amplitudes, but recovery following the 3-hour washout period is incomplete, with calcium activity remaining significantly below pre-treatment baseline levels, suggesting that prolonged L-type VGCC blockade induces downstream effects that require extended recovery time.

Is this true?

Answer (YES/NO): NO